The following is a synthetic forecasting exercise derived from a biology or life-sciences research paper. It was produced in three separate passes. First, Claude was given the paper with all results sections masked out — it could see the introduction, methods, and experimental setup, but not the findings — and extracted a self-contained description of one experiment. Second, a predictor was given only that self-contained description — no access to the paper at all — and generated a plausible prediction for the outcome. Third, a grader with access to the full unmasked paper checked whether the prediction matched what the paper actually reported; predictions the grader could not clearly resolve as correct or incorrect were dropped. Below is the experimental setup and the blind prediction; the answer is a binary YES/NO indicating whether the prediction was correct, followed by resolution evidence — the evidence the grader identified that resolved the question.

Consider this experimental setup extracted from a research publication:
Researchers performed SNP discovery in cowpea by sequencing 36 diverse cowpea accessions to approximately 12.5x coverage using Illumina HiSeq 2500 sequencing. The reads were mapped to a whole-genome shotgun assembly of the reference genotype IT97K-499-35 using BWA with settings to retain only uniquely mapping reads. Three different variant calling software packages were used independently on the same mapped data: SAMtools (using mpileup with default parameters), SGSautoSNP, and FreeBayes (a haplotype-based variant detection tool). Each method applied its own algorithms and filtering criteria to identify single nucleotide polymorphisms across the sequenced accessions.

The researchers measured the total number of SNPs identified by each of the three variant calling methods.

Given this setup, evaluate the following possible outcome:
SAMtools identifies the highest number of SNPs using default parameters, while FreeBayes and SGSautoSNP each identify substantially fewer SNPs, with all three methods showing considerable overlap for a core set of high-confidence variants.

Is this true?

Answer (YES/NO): NO